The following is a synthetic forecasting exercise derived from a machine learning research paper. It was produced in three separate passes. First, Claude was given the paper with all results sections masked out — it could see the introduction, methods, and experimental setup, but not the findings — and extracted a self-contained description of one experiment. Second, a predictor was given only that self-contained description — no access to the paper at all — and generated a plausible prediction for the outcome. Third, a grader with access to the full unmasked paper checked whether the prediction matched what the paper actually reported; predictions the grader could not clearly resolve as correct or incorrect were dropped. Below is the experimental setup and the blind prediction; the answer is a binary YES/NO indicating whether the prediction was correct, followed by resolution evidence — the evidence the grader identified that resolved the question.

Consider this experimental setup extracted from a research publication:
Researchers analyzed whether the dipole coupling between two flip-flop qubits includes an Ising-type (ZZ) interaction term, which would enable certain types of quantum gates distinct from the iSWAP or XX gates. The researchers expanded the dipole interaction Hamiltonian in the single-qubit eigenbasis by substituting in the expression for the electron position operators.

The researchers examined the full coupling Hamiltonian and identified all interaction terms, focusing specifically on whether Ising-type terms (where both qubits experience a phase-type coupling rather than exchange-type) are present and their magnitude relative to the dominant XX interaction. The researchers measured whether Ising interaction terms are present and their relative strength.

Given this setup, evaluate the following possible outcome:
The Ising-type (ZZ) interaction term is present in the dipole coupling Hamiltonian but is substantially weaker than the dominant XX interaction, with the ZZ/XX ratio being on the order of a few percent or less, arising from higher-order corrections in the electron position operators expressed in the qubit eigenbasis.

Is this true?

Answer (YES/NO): NO